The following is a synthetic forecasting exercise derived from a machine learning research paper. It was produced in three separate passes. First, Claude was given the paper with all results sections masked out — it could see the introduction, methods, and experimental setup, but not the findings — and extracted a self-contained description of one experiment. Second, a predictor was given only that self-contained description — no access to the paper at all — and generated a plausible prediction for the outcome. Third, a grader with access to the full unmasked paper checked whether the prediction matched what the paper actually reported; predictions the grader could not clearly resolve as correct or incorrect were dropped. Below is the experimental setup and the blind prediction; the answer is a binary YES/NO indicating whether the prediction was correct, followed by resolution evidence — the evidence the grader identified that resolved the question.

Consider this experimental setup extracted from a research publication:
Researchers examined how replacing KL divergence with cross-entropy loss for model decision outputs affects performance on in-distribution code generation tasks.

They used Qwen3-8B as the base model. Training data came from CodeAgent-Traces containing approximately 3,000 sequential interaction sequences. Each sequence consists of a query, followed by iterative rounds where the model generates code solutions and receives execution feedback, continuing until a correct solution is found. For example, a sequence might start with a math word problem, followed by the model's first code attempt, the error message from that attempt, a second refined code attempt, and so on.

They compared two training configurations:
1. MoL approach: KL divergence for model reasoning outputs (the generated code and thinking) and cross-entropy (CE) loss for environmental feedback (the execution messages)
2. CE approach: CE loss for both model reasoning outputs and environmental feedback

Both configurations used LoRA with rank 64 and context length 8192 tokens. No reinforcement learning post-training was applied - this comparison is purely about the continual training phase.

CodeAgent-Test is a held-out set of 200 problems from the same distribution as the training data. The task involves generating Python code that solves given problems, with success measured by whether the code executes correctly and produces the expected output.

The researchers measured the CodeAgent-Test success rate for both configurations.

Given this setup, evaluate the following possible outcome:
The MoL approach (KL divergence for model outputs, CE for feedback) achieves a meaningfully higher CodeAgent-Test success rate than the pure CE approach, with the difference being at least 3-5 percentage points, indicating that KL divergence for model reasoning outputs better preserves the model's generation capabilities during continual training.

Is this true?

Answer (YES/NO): YES